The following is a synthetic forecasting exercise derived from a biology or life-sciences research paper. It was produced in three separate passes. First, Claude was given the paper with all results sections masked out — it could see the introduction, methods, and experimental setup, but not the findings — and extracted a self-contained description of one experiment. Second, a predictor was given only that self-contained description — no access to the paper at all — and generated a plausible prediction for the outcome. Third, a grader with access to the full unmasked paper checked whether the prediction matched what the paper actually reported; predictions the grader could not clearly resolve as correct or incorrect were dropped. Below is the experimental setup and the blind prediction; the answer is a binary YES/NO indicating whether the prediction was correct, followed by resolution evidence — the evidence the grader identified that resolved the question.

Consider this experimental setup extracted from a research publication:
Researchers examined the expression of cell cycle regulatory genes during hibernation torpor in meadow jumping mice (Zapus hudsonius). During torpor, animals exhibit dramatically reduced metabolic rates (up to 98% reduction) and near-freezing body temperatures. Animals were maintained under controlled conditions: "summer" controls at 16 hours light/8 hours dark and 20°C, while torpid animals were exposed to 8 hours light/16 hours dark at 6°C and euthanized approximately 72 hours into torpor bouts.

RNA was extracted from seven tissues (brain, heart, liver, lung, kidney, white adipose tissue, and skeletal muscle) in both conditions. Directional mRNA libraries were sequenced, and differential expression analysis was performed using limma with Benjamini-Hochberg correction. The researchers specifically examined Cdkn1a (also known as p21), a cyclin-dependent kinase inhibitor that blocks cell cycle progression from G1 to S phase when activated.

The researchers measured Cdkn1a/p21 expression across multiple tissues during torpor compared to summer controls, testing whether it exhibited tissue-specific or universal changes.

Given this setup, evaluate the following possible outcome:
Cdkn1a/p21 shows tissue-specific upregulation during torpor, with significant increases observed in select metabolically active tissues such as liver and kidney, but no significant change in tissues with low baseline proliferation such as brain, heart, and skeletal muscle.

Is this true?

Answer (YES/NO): NO